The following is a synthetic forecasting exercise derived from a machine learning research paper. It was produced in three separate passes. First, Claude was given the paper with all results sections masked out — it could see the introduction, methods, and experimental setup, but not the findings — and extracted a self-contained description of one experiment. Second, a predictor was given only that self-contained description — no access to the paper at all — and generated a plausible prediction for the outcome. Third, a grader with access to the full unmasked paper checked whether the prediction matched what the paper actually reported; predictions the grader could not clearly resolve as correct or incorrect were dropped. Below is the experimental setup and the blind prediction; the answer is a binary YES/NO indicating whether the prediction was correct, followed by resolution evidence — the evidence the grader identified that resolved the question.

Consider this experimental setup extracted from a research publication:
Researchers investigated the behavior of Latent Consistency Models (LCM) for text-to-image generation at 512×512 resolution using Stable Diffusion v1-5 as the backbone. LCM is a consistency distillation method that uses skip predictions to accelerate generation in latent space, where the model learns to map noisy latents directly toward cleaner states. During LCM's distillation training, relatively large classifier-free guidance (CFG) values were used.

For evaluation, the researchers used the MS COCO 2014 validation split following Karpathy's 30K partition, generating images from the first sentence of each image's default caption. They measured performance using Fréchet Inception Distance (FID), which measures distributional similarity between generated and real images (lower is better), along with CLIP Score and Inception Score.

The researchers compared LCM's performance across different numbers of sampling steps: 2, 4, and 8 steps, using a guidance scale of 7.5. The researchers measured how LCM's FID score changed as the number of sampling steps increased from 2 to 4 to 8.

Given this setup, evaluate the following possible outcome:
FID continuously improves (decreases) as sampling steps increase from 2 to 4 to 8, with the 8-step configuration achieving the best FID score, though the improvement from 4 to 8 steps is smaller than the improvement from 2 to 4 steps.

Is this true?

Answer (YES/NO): NO